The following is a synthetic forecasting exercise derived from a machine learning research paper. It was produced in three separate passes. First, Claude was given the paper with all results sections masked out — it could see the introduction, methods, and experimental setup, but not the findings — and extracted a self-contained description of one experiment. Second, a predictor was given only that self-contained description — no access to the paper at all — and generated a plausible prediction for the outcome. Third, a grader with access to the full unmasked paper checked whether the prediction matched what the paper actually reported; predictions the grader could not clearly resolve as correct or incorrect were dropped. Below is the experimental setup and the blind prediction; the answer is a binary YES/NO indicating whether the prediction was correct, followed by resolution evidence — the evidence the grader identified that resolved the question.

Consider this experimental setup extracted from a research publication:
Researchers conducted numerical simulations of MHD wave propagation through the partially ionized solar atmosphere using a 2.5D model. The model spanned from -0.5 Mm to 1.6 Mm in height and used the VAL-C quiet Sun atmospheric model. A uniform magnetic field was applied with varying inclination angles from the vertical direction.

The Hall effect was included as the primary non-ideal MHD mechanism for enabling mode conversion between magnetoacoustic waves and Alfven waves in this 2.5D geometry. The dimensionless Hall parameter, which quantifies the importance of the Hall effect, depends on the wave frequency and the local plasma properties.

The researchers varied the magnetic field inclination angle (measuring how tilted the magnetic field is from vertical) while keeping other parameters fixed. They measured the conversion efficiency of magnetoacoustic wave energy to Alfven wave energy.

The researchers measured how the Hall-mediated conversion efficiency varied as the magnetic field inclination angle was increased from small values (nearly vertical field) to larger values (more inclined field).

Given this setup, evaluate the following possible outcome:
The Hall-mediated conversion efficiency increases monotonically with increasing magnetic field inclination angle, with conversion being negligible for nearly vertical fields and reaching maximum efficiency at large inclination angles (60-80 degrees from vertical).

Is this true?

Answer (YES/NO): NO